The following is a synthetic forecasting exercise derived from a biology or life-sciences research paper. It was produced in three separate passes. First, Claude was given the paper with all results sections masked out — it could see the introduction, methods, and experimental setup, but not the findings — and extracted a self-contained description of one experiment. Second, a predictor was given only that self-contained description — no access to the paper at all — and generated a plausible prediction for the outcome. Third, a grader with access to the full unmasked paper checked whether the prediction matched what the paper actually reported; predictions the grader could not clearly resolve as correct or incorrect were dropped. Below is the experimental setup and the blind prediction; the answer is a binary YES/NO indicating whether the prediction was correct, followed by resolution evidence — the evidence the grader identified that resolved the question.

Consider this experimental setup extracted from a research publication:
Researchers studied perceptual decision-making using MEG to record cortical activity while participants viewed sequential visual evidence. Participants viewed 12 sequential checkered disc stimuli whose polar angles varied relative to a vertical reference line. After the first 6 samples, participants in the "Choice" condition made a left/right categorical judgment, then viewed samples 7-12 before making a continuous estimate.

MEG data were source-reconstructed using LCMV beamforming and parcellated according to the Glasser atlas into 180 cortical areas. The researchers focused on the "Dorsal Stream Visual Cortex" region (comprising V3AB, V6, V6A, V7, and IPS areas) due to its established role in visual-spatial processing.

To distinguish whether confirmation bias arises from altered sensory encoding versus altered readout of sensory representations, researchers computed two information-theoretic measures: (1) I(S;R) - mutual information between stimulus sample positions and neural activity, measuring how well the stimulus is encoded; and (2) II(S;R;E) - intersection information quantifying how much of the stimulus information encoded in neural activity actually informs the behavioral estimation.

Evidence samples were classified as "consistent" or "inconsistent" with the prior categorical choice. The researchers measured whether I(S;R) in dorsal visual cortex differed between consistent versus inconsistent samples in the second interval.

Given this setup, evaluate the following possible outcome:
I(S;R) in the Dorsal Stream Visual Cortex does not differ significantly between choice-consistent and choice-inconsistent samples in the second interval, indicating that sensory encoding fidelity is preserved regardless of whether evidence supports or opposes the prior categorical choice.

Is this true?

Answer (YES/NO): YES